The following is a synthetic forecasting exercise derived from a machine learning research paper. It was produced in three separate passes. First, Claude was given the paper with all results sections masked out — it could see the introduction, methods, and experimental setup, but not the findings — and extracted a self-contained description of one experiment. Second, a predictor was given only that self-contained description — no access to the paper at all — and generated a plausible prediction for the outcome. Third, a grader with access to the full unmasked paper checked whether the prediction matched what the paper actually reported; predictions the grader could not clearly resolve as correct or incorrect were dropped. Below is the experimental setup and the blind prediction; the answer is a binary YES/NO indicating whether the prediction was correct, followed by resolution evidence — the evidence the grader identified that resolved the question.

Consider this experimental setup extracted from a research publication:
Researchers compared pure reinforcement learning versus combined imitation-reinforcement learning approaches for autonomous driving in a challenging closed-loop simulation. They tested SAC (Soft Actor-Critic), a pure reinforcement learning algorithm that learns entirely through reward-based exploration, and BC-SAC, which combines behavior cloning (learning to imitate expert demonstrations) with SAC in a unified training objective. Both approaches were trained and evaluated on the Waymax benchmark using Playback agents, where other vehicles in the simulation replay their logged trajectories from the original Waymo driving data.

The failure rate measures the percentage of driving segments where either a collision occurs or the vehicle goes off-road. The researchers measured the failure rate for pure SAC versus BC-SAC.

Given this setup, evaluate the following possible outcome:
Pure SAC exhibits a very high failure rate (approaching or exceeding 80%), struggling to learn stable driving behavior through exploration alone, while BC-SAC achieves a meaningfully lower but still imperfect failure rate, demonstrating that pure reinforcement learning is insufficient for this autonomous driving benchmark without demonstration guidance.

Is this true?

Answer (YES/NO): NO